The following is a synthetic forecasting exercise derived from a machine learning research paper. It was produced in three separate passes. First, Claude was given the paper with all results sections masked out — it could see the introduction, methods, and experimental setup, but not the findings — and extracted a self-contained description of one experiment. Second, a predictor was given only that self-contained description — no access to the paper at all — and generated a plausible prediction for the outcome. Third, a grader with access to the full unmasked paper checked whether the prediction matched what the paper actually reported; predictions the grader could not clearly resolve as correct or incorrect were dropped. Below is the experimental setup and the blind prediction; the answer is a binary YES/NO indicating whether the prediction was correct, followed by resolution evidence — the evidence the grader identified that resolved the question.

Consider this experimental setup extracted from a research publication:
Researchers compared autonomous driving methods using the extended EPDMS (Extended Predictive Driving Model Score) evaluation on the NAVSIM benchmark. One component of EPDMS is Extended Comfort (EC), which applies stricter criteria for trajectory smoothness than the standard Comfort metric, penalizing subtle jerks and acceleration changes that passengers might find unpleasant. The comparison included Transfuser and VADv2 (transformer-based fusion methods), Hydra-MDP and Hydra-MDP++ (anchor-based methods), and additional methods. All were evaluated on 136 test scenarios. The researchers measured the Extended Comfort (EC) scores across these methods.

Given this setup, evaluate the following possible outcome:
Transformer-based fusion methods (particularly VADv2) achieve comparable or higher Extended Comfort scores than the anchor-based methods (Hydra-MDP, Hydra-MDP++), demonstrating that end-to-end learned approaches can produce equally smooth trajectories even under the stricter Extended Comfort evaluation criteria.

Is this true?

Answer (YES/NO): NO